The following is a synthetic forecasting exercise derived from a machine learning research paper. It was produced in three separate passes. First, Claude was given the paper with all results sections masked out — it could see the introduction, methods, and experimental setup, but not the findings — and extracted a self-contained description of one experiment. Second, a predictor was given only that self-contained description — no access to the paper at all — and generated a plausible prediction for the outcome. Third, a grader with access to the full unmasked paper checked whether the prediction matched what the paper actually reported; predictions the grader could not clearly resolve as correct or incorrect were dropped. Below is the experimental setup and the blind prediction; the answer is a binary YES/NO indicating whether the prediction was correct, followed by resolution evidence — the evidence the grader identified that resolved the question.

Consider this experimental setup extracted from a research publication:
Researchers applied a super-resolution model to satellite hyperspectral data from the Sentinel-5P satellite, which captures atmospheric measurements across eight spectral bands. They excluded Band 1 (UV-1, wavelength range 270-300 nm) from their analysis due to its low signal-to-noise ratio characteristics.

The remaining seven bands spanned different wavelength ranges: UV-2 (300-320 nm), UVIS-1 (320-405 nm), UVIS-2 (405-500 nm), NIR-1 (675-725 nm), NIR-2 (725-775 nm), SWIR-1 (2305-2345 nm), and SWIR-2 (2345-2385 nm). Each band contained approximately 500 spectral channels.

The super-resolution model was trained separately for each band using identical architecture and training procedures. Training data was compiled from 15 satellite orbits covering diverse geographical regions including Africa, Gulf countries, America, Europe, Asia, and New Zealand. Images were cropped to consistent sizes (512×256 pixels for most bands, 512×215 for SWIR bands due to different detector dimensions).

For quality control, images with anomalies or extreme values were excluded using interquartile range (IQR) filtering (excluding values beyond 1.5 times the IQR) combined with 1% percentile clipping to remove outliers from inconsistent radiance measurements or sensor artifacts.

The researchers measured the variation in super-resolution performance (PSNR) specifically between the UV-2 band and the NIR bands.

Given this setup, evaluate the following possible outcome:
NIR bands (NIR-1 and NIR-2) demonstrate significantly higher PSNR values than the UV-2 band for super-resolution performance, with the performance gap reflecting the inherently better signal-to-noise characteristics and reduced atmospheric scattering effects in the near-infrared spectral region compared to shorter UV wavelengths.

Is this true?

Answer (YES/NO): NO